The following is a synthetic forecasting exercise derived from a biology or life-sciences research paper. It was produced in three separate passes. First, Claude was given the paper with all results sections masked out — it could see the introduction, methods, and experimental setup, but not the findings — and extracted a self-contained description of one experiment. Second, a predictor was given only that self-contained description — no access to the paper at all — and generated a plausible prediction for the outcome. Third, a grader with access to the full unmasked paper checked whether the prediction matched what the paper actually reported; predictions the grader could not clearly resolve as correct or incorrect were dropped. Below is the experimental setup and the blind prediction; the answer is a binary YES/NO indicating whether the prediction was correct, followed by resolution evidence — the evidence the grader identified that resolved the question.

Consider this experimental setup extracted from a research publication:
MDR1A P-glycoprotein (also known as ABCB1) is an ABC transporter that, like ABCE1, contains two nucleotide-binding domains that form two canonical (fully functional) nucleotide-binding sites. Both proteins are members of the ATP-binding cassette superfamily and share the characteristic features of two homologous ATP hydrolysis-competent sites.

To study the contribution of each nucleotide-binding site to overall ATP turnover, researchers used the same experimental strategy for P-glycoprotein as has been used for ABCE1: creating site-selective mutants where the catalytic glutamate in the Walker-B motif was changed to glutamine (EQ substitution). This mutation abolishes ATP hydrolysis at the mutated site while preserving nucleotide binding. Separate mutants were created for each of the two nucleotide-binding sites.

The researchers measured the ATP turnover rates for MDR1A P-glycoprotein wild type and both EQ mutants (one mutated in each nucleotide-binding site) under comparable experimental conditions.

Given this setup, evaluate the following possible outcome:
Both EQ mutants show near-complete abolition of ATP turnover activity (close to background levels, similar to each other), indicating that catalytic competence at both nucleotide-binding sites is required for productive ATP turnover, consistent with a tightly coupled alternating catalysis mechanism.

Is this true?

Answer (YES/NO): NO